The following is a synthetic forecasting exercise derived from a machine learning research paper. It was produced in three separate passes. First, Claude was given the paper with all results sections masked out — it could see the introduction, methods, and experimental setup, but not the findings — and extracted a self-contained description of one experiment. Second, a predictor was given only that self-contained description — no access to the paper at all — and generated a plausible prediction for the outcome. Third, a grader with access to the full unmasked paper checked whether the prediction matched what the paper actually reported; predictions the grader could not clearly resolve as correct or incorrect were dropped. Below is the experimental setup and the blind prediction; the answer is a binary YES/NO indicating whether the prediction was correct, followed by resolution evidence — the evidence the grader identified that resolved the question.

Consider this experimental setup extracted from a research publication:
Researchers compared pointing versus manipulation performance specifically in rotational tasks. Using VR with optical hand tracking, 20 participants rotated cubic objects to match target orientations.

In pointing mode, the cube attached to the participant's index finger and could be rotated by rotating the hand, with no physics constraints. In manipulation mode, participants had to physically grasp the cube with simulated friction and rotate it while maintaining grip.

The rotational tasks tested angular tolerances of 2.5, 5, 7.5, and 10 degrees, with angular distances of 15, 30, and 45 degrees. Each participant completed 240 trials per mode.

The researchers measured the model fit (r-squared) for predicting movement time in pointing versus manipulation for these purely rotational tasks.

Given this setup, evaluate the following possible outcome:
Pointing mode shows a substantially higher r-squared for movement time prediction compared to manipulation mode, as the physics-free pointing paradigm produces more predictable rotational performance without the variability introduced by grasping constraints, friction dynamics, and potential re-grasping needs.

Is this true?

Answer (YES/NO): YES